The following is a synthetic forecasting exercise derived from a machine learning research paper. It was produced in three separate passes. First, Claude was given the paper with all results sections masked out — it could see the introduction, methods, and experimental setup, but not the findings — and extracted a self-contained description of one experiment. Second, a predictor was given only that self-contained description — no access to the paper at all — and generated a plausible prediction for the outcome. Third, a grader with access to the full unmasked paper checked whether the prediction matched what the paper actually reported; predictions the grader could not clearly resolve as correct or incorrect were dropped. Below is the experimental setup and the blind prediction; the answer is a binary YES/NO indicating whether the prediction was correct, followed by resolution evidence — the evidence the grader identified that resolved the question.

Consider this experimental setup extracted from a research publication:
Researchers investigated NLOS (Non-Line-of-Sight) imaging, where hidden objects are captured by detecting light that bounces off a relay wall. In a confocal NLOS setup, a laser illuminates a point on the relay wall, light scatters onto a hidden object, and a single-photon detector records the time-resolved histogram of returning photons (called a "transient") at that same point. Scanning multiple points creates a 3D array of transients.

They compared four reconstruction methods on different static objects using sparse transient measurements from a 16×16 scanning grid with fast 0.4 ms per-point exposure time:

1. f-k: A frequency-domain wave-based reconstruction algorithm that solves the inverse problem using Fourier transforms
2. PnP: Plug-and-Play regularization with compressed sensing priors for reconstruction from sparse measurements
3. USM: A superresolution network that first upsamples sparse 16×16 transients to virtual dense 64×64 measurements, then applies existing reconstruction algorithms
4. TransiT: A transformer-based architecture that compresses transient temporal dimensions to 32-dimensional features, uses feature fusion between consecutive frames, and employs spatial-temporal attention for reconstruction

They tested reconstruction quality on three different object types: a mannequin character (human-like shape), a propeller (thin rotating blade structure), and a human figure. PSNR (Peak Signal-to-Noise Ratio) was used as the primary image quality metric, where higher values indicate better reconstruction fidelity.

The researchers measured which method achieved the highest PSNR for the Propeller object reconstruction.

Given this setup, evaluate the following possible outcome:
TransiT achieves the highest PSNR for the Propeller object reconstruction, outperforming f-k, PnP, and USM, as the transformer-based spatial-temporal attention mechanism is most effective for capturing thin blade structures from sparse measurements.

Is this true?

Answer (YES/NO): NO